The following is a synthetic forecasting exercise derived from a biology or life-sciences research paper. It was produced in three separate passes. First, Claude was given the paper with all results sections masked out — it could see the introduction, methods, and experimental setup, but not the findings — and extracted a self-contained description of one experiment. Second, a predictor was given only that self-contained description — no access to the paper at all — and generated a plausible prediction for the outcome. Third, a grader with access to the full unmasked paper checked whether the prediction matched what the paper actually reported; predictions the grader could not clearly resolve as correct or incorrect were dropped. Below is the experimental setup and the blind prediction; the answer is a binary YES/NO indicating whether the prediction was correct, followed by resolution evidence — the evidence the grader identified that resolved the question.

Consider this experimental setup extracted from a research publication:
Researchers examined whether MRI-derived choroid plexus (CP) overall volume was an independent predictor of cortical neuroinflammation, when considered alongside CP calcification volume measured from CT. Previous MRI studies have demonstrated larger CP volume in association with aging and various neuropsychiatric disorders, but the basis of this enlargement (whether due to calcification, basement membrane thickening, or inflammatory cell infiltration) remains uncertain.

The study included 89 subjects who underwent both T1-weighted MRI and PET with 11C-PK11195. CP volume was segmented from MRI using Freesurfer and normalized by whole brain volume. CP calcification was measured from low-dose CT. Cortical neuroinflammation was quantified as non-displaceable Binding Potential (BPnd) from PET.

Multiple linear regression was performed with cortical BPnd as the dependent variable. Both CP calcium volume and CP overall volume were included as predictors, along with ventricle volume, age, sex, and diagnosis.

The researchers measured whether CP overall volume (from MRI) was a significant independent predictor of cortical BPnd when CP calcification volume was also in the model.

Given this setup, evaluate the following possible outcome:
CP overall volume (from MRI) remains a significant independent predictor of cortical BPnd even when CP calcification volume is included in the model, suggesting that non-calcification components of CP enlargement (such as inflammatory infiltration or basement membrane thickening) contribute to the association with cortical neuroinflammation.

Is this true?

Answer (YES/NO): NO